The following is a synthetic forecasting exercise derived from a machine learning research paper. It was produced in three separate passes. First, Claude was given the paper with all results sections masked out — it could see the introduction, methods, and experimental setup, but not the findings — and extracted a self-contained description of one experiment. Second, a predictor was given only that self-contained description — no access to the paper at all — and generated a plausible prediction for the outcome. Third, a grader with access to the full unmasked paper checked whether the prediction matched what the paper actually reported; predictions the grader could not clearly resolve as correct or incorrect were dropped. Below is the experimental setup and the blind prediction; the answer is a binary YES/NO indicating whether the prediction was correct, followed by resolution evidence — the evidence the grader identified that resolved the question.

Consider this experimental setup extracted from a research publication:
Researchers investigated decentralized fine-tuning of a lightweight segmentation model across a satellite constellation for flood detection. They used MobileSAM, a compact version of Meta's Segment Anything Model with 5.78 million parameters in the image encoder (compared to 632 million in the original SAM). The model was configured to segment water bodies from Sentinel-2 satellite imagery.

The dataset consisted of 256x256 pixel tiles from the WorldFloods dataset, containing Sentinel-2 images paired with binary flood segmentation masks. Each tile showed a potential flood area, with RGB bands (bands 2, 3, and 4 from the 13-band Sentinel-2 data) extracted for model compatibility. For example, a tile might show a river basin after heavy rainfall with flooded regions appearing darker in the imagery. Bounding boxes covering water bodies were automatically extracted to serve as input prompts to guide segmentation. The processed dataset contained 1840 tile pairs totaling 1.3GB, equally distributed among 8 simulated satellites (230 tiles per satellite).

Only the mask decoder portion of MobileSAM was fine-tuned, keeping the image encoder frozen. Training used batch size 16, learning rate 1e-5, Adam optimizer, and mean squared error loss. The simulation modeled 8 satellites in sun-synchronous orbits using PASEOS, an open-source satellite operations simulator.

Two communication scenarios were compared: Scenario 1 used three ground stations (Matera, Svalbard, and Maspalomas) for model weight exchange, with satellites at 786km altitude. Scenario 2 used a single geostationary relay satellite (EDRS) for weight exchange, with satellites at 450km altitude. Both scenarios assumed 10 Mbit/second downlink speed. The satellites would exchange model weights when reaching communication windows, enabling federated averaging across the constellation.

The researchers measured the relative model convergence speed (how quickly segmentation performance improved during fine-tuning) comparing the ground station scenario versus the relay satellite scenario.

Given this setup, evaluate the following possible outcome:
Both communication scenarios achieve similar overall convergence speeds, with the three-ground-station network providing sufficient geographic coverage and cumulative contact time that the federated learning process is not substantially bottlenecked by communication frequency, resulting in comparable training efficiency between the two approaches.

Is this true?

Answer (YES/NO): YES